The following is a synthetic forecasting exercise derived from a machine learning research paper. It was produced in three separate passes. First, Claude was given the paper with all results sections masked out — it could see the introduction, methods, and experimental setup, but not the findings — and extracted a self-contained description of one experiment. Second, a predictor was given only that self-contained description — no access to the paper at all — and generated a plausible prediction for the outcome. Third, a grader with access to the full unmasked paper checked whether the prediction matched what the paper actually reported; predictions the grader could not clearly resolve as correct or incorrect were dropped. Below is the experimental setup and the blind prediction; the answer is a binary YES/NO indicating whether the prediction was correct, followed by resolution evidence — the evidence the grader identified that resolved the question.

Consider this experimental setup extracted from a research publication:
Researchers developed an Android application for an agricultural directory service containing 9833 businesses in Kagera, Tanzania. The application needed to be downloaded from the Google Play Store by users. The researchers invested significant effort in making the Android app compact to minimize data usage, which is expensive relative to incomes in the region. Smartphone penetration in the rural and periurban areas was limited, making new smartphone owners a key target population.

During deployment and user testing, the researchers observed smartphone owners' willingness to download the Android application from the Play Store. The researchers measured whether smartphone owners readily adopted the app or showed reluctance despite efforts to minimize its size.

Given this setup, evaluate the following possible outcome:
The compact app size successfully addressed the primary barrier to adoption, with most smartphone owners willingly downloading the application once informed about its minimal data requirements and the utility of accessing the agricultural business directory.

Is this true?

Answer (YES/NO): NO